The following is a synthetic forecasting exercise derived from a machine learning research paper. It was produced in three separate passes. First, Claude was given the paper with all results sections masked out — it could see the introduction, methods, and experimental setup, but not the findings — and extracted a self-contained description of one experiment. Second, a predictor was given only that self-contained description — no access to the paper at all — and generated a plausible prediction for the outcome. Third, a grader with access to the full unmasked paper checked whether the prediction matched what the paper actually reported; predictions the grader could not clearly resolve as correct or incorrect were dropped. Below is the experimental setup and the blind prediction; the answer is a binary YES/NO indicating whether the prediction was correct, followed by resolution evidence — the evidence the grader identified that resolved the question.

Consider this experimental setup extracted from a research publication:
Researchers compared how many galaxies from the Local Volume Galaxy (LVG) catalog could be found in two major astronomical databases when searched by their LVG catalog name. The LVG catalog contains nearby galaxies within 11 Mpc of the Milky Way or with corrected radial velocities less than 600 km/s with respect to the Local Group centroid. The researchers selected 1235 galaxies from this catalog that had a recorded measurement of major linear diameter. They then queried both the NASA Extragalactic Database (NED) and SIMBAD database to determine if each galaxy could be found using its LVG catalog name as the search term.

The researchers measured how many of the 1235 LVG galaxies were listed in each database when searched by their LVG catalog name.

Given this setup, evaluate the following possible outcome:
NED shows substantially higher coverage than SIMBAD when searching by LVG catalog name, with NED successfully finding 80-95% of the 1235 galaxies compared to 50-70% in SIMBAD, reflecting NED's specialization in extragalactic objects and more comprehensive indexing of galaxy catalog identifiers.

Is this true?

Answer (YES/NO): NO